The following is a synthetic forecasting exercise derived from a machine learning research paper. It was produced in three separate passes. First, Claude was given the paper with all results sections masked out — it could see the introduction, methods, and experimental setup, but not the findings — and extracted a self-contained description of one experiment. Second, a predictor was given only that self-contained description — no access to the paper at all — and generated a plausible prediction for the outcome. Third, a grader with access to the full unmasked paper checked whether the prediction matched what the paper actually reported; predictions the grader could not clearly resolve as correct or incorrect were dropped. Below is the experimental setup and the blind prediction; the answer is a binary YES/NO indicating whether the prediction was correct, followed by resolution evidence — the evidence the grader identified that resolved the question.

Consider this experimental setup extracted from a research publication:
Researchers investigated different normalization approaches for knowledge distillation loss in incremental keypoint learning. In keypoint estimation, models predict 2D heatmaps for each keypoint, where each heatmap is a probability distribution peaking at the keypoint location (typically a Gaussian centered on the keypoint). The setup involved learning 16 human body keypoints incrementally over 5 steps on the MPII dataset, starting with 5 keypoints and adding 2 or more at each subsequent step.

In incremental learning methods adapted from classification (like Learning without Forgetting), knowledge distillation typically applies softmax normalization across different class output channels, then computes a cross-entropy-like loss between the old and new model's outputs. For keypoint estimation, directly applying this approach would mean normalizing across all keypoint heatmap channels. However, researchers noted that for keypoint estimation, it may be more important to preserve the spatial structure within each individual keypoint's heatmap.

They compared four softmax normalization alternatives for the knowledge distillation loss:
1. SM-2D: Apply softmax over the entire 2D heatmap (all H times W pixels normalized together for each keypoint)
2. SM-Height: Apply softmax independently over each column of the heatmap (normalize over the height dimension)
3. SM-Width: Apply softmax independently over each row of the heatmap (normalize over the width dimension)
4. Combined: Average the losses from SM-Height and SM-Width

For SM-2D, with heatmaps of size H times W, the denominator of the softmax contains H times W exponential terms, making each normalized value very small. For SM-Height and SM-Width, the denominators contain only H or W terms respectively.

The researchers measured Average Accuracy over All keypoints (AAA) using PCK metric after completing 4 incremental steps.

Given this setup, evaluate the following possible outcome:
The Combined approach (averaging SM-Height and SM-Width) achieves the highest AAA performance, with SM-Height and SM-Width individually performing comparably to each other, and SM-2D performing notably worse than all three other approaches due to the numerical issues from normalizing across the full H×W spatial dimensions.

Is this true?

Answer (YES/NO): YES